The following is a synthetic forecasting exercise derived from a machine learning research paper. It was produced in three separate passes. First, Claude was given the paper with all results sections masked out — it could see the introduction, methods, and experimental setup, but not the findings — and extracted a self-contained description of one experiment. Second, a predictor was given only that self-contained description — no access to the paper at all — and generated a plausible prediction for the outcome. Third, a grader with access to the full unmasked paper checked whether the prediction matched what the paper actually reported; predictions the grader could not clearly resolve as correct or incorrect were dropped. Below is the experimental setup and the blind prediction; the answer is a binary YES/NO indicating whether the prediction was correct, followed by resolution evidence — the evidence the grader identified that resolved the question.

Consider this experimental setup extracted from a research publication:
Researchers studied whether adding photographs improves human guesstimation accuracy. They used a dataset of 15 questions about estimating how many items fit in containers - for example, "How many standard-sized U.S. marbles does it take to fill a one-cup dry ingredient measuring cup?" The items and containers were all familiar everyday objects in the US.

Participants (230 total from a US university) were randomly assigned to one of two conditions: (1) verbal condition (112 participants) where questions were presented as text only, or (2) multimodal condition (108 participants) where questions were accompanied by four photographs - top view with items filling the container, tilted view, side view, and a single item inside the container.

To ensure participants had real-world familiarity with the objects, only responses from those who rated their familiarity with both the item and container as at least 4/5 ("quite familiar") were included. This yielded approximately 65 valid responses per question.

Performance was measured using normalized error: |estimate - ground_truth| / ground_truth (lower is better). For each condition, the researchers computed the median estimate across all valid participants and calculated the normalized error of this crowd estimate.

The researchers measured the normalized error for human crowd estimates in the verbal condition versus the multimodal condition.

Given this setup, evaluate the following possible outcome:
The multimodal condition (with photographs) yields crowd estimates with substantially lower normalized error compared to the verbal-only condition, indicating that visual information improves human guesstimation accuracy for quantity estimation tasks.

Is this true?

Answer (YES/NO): YES